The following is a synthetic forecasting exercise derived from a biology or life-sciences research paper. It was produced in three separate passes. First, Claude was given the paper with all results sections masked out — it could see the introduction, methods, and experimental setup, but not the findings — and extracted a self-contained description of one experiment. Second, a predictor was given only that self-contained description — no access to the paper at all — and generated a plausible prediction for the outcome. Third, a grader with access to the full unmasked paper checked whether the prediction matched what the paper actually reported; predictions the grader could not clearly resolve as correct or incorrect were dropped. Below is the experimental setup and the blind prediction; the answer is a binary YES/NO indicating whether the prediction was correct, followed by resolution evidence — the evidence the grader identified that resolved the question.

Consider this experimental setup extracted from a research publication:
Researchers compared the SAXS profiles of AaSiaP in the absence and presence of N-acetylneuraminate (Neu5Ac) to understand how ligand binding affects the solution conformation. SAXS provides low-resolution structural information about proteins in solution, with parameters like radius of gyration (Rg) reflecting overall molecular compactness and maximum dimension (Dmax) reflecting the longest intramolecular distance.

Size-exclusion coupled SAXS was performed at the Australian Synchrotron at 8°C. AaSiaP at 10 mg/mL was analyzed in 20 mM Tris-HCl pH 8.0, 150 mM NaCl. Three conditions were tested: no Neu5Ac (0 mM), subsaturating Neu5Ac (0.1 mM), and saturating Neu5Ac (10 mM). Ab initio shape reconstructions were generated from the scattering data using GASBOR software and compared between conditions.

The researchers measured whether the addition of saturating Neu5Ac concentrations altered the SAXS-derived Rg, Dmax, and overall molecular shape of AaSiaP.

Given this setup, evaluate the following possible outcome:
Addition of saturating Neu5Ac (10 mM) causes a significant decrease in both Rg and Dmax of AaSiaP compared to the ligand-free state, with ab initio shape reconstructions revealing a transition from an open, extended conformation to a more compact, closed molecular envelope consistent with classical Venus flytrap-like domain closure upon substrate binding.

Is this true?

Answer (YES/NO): YES